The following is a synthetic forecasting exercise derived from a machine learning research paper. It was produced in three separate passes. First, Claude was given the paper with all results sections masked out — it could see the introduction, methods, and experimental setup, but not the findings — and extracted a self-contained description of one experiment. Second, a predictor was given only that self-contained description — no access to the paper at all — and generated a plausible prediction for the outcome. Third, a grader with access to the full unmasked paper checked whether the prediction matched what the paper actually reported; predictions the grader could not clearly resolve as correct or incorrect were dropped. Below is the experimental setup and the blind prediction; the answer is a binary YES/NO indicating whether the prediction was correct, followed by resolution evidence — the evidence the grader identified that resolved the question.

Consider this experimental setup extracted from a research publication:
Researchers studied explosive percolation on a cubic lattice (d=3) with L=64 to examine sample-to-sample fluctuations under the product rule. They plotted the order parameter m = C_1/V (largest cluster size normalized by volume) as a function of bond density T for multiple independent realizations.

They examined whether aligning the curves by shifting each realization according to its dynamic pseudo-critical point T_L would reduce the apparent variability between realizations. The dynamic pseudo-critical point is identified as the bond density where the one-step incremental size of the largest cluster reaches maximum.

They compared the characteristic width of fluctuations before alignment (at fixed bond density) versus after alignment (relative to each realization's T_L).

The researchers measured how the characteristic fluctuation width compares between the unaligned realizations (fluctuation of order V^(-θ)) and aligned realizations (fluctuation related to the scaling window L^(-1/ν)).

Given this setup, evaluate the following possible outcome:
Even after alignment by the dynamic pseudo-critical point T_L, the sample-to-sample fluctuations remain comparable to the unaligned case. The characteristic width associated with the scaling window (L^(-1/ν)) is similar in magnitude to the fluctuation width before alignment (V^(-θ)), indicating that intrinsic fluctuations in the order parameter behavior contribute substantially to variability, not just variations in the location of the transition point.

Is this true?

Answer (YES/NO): NO